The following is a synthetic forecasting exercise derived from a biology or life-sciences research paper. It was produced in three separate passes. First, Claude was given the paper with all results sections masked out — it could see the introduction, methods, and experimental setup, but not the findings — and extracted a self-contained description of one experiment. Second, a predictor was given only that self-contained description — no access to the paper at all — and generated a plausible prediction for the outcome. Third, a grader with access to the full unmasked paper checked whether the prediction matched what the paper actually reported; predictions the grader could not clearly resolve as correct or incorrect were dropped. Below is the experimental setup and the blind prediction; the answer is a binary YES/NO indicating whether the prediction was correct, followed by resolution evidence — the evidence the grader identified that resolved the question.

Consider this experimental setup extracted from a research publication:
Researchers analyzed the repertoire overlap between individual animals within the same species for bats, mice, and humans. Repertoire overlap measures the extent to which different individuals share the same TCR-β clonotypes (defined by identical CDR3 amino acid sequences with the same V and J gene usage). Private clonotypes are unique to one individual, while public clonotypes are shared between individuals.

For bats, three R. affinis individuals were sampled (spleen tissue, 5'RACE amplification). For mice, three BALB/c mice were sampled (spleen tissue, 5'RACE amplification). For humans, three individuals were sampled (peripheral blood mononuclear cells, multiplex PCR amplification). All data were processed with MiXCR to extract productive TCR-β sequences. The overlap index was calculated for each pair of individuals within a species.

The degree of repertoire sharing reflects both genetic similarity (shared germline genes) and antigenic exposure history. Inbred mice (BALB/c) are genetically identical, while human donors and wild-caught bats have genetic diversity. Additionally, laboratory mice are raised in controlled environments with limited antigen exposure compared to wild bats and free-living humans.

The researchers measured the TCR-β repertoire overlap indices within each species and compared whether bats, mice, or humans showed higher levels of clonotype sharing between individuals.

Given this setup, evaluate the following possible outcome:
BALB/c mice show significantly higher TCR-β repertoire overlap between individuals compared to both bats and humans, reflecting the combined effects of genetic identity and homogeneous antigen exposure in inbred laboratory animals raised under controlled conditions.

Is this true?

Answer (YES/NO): YES